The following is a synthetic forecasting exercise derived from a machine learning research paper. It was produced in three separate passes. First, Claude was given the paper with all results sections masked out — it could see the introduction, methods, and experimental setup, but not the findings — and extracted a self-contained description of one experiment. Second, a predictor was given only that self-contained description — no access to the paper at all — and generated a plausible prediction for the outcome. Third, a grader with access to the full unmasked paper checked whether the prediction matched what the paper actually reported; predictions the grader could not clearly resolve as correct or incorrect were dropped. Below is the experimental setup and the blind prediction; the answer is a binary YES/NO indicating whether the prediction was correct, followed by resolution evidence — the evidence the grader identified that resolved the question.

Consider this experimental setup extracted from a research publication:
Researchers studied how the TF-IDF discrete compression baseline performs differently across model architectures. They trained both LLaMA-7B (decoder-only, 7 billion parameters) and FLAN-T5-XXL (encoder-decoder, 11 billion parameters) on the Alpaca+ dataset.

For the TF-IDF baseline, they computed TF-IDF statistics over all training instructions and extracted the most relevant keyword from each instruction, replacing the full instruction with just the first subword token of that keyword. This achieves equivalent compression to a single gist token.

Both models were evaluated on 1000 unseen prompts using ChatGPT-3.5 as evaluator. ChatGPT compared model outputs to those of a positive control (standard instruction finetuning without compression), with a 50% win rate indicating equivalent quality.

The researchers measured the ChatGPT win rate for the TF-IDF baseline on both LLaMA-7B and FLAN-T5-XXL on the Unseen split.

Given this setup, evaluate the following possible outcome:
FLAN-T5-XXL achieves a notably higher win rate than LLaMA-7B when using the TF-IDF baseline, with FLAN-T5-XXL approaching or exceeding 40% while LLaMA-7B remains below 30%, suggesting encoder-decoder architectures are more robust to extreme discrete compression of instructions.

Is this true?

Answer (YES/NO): NO